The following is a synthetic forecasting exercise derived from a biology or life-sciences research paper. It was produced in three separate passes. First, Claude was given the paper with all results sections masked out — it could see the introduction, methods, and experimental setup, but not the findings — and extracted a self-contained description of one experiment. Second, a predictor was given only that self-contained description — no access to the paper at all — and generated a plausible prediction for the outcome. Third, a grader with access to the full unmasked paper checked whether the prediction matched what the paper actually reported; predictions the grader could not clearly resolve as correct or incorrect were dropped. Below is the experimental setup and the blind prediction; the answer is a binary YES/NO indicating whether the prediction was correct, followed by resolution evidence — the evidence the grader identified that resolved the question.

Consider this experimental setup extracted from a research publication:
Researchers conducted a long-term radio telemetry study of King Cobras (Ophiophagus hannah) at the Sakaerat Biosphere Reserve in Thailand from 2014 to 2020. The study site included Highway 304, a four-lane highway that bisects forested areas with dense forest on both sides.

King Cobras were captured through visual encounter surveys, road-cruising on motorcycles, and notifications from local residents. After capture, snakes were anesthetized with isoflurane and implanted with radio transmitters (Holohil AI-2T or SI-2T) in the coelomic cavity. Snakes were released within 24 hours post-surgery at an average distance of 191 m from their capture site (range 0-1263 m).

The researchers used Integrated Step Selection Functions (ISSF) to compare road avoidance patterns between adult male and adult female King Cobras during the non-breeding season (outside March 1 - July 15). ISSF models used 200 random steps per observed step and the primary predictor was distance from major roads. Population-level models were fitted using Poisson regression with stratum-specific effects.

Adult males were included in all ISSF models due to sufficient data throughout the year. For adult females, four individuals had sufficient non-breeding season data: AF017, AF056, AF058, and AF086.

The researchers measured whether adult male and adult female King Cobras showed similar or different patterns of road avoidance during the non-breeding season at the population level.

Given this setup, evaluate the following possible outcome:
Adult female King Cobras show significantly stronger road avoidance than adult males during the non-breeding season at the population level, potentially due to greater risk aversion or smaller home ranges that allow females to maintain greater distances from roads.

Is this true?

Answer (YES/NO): NO